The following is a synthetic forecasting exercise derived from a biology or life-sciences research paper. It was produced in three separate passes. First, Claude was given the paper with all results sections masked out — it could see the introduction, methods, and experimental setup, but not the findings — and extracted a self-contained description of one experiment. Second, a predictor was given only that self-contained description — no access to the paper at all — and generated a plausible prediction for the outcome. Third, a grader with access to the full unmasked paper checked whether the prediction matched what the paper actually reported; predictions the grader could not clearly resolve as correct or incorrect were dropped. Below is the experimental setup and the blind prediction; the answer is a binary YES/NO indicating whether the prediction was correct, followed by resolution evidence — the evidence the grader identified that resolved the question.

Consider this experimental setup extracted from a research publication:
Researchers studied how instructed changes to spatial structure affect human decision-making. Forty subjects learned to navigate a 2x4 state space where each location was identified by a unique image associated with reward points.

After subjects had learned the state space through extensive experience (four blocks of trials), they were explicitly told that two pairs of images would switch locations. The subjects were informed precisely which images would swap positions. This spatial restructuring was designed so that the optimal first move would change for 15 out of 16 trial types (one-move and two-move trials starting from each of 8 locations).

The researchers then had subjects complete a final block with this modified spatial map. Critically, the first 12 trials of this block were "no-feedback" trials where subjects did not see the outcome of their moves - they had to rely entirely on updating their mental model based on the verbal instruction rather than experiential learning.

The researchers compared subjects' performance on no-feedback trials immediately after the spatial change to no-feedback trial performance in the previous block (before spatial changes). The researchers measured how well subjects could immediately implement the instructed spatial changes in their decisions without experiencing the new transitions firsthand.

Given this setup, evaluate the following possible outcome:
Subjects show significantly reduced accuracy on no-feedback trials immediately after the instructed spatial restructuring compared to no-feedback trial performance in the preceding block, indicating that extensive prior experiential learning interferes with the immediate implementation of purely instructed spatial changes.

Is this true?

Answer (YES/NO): YES